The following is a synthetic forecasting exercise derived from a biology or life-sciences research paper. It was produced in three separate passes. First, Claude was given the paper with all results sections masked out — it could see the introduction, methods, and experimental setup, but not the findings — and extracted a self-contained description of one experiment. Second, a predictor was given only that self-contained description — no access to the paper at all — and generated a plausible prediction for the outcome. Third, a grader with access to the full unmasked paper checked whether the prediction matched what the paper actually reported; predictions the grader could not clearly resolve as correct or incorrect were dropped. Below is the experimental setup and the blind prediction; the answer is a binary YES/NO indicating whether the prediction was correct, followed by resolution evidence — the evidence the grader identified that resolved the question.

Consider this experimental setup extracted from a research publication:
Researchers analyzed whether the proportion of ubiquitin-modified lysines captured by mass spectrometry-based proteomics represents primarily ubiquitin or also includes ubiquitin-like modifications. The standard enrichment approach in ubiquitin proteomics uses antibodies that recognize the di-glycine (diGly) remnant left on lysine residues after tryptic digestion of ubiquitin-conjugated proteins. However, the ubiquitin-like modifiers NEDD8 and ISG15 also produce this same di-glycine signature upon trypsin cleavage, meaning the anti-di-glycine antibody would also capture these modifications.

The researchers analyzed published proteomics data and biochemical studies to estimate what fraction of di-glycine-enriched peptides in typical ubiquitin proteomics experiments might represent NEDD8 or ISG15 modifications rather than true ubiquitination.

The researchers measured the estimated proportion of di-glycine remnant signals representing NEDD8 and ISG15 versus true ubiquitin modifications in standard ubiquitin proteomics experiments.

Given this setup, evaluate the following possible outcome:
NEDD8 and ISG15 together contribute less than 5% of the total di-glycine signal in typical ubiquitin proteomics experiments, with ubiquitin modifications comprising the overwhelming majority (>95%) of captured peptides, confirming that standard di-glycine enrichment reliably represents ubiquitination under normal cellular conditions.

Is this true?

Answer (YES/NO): NO